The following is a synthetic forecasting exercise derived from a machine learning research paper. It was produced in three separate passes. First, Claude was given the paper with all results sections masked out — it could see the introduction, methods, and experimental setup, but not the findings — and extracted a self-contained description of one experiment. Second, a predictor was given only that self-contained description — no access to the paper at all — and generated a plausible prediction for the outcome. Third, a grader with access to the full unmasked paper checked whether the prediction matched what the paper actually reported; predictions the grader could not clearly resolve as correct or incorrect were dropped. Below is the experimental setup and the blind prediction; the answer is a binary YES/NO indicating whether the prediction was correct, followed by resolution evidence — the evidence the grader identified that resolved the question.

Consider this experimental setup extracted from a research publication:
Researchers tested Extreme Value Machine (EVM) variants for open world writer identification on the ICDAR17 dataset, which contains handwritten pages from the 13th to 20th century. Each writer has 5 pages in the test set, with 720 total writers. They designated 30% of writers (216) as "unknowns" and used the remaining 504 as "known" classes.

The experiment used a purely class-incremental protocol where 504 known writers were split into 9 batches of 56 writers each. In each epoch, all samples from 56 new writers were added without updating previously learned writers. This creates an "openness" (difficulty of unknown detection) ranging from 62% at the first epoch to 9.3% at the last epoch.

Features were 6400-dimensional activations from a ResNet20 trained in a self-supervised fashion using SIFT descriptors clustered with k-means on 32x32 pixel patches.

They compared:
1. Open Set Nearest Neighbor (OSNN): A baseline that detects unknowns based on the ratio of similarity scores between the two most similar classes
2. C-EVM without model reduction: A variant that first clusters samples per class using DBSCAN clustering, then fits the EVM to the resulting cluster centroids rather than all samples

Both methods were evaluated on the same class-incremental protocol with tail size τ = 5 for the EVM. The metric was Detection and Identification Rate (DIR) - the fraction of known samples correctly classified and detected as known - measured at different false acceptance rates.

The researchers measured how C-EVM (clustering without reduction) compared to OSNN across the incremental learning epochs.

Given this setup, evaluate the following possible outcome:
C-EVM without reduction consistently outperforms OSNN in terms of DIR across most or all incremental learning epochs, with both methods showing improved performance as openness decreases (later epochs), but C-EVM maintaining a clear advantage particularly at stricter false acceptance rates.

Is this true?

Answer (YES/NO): NO